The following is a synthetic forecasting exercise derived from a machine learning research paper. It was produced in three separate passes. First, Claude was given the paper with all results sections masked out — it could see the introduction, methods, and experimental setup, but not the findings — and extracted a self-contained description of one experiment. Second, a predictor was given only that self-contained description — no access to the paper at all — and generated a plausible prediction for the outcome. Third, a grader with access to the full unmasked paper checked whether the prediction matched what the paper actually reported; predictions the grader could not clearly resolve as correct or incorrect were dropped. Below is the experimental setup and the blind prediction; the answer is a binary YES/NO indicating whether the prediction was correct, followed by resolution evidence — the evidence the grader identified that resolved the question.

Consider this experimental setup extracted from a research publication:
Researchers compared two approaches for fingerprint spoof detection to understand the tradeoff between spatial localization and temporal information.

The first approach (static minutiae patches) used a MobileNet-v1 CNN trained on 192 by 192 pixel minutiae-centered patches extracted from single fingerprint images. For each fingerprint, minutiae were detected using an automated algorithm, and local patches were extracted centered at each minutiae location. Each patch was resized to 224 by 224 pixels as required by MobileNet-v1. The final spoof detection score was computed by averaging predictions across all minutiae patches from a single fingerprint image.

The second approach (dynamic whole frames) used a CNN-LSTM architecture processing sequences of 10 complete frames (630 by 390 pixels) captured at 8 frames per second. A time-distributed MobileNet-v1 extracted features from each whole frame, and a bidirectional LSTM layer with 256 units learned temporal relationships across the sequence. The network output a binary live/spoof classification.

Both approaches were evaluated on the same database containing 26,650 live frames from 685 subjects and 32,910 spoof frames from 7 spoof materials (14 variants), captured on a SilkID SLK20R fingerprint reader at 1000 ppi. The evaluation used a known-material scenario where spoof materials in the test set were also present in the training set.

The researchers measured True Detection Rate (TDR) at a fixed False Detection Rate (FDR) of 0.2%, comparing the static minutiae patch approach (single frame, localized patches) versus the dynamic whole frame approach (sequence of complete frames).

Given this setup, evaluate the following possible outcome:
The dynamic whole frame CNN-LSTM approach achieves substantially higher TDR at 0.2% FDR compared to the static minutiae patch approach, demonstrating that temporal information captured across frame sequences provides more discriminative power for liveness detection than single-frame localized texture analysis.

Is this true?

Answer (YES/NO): NO